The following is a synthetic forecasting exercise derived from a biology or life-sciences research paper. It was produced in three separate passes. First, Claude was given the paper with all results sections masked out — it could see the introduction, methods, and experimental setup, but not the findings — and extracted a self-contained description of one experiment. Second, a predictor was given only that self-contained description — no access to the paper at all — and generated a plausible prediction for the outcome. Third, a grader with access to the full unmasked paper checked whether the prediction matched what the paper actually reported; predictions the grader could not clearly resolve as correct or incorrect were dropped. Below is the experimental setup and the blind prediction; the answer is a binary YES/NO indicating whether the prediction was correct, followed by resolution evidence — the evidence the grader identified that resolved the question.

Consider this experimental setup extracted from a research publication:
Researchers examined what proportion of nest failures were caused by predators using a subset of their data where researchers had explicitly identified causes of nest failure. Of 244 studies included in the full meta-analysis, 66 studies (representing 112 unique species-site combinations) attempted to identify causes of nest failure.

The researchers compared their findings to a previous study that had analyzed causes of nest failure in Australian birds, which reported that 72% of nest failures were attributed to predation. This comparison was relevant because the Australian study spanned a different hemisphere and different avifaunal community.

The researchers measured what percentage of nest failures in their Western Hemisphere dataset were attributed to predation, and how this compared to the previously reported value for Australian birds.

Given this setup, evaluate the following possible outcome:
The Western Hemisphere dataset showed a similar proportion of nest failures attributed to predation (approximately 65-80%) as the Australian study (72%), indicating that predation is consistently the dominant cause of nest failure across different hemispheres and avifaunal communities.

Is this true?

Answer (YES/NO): YES